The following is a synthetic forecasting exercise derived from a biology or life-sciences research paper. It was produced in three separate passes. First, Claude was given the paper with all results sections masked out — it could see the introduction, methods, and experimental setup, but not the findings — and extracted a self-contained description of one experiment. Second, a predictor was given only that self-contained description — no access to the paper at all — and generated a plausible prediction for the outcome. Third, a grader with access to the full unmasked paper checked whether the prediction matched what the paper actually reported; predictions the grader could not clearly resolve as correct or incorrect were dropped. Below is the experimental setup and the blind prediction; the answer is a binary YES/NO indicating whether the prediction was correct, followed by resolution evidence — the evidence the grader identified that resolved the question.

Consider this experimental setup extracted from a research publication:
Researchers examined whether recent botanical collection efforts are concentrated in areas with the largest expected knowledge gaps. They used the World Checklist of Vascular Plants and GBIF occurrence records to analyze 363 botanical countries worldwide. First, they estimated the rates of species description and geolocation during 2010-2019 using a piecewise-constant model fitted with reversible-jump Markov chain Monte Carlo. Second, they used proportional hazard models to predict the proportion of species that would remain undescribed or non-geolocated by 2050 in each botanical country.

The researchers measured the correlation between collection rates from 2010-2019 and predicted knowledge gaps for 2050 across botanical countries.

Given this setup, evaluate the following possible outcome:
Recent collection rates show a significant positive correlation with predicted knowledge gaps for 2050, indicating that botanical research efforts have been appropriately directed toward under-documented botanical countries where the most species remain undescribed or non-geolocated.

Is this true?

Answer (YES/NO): YES